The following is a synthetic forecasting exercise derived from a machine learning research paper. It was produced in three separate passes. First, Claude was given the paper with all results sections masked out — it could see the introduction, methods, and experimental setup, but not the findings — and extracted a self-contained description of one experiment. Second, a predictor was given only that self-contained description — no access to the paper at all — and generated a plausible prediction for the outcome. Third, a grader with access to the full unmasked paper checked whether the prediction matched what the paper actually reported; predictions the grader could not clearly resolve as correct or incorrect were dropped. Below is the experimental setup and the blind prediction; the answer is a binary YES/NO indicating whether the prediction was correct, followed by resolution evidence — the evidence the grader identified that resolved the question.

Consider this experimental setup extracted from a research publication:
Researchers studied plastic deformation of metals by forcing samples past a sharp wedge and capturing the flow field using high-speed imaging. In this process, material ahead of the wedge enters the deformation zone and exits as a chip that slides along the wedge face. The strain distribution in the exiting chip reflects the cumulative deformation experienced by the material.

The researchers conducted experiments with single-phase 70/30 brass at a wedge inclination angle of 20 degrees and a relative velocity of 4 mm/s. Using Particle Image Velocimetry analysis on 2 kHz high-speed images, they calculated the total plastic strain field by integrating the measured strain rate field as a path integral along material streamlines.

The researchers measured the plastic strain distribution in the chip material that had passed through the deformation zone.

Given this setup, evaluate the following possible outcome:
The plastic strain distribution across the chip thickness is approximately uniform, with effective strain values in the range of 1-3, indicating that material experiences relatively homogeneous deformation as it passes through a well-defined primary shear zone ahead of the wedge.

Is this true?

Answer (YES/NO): NO